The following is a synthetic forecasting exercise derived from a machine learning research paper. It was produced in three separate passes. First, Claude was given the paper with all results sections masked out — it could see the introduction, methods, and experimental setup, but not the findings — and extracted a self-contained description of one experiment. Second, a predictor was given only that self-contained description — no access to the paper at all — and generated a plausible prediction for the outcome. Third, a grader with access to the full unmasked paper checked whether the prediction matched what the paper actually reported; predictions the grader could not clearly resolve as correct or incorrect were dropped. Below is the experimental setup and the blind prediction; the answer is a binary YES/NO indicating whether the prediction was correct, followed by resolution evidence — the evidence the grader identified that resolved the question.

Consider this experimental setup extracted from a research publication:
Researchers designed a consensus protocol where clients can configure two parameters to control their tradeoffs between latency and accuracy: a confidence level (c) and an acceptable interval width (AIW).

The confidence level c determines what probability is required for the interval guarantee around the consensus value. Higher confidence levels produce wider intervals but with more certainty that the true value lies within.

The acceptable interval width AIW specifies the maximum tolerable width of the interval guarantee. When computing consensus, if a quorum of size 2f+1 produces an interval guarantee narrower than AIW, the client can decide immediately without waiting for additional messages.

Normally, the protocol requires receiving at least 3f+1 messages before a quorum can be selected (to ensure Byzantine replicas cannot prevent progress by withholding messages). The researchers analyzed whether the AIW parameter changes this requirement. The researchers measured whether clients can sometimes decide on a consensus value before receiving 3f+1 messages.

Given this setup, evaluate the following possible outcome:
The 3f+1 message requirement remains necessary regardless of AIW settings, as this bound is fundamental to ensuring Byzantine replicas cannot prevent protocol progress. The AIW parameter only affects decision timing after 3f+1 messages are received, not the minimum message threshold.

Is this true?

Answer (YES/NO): NO